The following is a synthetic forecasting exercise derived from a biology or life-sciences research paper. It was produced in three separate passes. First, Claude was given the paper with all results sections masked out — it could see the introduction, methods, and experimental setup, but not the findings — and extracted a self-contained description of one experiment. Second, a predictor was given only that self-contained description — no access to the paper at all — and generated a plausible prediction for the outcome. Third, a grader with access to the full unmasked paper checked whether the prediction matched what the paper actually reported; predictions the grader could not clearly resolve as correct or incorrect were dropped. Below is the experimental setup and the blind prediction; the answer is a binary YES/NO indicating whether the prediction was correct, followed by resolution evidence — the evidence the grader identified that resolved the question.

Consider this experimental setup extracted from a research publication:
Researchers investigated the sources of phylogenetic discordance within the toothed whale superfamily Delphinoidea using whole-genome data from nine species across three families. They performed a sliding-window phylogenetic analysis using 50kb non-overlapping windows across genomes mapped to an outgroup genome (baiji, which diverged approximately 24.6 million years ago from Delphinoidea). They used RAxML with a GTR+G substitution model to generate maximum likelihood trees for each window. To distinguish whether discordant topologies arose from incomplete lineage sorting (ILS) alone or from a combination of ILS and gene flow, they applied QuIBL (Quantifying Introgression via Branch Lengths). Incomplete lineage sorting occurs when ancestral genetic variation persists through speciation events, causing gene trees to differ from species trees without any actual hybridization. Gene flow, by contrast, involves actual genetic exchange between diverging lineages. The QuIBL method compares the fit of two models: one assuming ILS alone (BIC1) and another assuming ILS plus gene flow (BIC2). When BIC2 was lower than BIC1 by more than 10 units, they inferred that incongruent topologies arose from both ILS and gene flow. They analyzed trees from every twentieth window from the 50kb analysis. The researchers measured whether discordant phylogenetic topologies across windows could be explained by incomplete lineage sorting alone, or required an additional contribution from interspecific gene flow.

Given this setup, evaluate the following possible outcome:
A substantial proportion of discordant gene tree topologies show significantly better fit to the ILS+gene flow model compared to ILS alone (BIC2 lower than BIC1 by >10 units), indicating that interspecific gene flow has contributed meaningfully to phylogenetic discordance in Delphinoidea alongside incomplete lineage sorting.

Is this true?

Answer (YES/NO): YES